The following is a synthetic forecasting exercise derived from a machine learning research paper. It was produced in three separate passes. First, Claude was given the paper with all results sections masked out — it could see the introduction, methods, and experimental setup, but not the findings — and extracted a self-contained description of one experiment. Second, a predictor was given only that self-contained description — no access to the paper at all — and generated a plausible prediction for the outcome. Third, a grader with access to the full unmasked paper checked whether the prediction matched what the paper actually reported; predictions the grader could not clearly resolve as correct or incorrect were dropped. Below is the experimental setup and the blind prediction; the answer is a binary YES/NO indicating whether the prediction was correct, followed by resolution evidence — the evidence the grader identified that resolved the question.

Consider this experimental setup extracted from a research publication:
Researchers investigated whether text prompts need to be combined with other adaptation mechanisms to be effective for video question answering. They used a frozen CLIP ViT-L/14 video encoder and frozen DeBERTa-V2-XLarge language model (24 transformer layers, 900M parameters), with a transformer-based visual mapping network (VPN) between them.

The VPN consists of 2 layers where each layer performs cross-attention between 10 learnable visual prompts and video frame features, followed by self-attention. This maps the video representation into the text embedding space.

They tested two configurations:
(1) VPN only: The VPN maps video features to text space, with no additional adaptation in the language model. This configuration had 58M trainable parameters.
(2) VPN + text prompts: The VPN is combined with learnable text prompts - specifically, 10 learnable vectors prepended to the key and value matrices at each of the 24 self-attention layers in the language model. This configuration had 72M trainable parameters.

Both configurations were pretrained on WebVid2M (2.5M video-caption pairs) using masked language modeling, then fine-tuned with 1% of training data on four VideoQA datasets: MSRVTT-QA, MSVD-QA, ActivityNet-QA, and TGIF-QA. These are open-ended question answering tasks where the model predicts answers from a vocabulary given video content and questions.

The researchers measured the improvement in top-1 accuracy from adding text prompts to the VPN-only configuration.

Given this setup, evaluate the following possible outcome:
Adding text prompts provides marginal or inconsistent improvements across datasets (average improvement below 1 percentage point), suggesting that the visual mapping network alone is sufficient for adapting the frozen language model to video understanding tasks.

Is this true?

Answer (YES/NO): NO